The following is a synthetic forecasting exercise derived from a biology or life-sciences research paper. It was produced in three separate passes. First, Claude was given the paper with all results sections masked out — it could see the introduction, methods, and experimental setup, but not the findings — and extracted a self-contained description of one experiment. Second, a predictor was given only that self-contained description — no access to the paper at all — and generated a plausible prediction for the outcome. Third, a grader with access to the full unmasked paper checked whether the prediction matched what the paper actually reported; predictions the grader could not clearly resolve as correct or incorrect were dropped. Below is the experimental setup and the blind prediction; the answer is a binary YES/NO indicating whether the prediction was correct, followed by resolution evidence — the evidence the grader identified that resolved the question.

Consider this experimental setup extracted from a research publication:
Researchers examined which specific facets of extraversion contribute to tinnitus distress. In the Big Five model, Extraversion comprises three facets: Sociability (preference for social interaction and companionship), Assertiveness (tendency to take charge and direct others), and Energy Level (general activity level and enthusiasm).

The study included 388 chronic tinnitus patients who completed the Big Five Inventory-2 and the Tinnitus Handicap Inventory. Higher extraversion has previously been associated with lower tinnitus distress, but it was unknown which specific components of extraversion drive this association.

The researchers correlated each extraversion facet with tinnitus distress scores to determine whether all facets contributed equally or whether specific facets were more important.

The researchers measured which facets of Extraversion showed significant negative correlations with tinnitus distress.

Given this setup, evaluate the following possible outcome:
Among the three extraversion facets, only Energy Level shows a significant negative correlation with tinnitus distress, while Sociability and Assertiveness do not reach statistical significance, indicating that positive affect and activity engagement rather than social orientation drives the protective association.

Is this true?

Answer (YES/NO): YES